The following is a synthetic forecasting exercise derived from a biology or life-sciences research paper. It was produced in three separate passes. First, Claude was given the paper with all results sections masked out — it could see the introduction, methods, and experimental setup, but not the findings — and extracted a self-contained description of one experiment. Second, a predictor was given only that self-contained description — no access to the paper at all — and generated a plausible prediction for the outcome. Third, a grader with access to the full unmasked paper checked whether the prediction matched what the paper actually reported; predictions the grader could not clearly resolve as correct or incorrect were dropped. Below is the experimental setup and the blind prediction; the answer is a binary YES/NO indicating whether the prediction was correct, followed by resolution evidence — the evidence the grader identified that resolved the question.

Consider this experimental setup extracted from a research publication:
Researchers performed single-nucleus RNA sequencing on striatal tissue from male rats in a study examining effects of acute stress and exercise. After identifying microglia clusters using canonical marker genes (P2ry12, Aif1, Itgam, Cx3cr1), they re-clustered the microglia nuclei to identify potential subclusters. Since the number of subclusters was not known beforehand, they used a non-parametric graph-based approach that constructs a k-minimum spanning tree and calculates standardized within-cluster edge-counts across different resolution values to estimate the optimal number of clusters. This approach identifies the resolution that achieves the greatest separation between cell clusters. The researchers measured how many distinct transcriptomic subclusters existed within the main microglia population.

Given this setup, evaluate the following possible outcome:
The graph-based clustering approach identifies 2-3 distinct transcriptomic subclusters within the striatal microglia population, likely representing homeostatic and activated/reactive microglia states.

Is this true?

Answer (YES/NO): NO